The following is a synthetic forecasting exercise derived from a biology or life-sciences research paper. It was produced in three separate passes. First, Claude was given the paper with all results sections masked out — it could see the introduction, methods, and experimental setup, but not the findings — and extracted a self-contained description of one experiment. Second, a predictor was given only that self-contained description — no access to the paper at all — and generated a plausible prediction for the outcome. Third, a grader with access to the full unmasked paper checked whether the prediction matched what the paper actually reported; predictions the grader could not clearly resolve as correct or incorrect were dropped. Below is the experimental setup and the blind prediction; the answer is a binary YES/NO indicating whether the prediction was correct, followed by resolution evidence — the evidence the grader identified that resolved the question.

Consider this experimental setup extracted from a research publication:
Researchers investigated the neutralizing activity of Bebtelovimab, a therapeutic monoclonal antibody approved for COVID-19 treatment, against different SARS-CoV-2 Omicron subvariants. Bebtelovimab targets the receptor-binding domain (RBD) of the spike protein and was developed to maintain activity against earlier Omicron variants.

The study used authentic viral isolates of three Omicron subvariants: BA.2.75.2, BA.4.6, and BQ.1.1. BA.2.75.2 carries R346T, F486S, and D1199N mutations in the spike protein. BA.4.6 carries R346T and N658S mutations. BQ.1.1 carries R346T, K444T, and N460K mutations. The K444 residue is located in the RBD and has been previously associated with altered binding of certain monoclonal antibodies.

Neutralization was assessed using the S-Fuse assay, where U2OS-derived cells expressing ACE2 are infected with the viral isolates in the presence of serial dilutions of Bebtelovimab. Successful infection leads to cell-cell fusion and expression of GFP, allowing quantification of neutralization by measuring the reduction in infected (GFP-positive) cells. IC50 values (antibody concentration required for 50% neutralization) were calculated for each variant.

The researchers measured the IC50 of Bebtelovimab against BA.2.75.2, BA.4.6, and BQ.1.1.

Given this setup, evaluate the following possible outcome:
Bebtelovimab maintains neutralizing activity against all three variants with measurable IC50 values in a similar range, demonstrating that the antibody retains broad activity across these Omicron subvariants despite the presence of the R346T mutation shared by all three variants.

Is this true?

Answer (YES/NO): NO